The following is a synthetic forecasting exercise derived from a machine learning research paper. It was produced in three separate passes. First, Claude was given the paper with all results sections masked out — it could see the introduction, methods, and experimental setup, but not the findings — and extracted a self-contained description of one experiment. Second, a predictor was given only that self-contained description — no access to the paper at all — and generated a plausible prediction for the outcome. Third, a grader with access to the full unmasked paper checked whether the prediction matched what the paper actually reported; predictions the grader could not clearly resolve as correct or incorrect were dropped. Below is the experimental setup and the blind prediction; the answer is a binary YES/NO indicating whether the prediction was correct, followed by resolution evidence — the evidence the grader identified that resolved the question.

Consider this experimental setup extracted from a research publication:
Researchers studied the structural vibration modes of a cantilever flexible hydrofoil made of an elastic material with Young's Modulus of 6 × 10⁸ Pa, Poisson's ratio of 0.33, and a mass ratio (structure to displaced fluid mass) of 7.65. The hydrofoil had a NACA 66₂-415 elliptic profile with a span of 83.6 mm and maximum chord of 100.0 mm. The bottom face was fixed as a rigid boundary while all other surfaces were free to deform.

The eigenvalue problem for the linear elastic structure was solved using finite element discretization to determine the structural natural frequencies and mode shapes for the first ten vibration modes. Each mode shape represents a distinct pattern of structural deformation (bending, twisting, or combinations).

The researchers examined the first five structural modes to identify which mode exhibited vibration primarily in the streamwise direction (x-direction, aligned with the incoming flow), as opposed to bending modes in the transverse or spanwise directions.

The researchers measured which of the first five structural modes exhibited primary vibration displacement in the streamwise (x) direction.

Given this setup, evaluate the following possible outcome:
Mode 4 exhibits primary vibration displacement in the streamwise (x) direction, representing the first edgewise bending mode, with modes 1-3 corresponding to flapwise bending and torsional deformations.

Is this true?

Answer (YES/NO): YES